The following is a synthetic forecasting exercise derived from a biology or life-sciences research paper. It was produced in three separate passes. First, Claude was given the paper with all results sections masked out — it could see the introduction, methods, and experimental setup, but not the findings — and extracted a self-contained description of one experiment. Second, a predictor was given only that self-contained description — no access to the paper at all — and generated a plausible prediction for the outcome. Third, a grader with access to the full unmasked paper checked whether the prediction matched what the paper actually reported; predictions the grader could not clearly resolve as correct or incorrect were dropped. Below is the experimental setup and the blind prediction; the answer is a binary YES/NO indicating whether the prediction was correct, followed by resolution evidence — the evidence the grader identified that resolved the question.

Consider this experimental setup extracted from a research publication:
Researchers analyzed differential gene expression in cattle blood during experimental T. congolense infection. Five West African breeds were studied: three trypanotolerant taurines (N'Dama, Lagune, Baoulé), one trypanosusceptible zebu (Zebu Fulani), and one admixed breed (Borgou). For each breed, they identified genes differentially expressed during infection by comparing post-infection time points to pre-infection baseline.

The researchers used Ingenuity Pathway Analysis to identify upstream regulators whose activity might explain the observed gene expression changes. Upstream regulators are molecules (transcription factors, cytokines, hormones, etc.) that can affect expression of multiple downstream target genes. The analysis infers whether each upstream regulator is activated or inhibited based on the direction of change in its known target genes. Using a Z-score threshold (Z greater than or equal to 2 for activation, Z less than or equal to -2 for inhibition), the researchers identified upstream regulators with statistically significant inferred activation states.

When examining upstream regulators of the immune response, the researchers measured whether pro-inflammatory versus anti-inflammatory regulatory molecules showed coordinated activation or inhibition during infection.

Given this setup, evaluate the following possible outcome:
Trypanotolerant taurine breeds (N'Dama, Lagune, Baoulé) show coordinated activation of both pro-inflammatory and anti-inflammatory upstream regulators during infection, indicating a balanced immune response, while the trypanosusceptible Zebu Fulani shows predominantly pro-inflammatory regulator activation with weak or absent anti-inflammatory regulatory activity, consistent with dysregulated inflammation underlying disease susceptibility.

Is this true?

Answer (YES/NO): NO